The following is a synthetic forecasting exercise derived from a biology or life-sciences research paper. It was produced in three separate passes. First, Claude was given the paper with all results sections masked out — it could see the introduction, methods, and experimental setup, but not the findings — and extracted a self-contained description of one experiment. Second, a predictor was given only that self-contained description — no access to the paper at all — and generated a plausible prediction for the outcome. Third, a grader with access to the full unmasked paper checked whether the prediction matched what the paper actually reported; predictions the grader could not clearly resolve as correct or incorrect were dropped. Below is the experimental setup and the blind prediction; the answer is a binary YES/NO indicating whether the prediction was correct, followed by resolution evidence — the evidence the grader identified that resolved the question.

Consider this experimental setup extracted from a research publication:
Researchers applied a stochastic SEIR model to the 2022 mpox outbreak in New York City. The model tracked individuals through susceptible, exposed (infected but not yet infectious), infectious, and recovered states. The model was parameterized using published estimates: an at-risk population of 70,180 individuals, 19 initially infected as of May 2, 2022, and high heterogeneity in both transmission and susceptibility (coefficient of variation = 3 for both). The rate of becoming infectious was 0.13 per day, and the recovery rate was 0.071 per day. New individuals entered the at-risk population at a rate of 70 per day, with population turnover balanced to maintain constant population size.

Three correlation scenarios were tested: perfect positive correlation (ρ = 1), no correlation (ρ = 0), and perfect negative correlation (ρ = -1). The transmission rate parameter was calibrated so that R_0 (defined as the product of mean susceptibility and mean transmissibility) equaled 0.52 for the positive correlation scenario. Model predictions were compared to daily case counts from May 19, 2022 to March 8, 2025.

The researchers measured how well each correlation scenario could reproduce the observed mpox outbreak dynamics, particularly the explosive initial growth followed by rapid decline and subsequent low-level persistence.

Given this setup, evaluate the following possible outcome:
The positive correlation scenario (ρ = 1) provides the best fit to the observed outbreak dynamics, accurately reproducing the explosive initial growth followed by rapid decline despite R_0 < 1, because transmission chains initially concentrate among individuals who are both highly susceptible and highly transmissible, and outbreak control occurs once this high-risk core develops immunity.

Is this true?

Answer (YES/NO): YES